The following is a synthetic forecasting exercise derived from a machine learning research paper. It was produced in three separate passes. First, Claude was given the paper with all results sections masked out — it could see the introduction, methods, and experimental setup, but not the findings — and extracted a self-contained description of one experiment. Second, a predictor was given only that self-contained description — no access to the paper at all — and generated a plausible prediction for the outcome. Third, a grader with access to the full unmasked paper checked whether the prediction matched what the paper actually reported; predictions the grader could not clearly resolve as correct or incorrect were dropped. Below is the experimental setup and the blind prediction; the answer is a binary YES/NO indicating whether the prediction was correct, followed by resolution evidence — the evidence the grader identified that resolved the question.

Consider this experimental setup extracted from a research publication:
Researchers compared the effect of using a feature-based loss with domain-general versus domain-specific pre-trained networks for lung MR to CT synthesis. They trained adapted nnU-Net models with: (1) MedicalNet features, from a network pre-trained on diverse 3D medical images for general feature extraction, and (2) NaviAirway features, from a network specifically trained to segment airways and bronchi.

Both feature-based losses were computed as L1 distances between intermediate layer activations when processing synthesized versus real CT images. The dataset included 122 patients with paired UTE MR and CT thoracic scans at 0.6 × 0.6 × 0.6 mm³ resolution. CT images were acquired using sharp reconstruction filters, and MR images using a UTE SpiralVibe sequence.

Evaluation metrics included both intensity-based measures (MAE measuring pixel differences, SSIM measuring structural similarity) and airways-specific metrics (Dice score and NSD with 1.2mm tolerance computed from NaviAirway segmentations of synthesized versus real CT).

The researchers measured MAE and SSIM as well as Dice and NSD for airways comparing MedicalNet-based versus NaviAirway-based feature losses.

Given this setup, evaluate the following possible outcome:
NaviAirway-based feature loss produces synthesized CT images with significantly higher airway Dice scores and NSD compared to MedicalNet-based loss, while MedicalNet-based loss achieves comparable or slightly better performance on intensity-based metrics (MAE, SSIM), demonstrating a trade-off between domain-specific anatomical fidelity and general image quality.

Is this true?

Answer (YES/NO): NO